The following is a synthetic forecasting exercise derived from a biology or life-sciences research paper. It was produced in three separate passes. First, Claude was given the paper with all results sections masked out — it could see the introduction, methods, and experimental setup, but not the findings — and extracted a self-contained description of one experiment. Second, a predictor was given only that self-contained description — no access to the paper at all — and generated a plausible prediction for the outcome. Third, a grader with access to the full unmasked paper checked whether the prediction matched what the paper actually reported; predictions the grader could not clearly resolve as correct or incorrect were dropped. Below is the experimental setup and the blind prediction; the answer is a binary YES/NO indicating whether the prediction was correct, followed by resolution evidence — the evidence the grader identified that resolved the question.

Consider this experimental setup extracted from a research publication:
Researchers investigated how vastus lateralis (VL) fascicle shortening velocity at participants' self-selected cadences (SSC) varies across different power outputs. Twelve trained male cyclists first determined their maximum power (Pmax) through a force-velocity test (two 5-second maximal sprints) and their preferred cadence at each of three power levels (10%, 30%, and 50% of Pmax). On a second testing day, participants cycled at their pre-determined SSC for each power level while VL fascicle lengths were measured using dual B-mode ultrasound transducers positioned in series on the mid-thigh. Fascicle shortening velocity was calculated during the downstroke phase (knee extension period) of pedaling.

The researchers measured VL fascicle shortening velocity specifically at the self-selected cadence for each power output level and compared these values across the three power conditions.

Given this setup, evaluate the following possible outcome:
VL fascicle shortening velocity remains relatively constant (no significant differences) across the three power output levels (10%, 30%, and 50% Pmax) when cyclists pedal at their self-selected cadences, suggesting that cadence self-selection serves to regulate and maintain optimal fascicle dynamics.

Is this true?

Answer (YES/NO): NO